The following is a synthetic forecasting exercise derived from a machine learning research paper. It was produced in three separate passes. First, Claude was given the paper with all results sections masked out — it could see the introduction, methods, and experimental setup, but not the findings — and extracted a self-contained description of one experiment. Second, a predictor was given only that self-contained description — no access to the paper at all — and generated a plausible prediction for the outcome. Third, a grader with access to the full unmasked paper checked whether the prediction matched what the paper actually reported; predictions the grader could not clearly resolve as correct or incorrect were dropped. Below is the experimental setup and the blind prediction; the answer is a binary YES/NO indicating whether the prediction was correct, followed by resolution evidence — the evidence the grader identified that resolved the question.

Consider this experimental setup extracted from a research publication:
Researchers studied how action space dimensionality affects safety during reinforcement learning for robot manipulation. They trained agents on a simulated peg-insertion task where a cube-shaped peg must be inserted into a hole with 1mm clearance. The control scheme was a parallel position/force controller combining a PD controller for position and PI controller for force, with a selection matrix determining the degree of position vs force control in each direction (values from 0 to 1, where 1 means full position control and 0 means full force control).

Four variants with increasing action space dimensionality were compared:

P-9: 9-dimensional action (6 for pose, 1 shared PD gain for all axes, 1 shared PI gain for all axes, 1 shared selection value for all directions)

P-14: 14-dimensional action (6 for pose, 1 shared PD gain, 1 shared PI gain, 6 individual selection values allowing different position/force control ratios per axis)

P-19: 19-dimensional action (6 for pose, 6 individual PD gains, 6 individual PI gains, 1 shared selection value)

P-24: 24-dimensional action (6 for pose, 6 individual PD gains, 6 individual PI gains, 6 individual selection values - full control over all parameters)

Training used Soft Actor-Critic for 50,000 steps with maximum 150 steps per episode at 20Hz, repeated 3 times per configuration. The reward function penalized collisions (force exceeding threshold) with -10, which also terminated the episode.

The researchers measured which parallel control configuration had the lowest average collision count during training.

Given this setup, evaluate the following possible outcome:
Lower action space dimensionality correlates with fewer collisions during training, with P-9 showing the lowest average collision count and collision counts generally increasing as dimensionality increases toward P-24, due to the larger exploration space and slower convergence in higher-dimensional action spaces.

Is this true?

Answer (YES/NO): NO